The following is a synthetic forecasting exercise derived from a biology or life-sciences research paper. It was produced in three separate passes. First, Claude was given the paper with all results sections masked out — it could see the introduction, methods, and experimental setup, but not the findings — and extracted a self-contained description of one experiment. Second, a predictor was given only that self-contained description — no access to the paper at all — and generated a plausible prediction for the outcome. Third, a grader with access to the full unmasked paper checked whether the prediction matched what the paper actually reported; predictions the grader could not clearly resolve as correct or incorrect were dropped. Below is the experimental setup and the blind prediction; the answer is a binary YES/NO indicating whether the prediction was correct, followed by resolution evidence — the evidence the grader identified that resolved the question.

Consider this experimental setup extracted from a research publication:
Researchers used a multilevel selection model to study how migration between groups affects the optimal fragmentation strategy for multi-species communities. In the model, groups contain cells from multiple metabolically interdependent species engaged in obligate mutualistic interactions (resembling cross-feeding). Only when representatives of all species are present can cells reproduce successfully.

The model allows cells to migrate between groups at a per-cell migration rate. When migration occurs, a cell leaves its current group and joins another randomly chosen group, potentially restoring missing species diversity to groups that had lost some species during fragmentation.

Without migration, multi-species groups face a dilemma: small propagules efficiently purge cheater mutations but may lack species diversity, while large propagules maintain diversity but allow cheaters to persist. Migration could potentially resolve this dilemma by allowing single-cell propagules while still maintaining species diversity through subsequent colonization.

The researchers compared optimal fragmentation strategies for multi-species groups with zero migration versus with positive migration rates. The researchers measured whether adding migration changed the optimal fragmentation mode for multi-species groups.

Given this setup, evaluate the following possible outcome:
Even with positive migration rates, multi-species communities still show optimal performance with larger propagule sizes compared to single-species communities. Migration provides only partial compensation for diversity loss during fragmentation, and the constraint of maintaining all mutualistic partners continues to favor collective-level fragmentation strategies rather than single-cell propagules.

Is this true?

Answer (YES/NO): NO